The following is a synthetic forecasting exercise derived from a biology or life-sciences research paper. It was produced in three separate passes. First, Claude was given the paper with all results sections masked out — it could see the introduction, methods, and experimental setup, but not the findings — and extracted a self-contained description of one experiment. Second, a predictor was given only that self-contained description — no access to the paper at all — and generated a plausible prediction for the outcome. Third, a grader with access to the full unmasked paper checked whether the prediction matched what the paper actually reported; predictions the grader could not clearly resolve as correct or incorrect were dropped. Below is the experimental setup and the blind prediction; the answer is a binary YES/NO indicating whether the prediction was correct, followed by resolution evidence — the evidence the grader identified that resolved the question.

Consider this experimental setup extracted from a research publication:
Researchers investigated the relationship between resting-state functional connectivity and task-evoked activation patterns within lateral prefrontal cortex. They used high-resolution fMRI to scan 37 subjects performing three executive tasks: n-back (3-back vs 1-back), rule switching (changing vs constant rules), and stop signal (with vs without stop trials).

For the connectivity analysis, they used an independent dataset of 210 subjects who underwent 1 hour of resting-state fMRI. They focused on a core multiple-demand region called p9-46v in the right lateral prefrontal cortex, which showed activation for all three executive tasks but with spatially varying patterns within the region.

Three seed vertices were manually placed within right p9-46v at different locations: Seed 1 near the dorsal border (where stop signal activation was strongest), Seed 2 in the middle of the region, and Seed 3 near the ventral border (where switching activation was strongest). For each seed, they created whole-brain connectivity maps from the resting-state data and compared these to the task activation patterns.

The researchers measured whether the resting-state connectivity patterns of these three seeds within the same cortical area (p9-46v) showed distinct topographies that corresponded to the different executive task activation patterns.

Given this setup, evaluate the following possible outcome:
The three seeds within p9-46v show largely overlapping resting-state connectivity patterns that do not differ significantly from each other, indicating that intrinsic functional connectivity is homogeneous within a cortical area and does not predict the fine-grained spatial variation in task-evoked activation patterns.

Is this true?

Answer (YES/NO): NO